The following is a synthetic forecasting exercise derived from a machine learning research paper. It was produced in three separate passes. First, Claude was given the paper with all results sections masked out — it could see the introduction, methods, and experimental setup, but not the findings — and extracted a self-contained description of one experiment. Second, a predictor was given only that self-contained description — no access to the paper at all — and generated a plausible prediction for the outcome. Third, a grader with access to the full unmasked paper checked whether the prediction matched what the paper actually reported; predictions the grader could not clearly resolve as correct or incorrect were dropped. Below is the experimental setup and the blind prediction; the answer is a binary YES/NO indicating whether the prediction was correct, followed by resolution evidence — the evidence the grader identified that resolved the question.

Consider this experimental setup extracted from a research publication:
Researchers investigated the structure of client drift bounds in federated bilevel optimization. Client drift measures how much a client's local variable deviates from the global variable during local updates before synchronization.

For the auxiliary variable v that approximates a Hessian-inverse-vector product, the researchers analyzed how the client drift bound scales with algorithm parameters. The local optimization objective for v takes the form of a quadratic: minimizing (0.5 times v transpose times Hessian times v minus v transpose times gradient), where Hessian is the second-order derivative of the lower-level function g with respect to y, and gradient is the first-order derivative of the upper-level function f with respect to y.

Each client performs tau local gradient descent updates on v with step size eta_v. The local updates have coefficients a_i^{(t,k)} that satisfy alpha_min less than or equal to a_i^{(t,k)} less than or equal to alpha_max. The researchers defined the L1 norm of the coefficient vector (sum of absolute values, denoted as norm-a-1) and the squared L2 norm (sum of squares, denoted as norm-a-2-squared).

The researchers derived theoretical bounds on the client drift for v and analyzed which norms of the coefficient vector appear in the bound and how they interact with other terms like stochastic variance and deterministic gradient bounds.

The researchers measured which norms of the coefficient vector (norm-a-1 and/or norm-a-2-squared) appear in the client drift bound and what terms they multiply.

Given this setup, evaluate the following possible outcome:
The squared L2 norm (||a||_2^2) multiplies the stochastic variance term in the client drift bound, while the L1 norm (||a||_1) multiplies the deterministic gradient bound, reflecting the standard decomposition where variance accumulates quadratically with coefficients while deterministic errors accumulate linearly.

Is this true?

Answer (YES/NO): YES